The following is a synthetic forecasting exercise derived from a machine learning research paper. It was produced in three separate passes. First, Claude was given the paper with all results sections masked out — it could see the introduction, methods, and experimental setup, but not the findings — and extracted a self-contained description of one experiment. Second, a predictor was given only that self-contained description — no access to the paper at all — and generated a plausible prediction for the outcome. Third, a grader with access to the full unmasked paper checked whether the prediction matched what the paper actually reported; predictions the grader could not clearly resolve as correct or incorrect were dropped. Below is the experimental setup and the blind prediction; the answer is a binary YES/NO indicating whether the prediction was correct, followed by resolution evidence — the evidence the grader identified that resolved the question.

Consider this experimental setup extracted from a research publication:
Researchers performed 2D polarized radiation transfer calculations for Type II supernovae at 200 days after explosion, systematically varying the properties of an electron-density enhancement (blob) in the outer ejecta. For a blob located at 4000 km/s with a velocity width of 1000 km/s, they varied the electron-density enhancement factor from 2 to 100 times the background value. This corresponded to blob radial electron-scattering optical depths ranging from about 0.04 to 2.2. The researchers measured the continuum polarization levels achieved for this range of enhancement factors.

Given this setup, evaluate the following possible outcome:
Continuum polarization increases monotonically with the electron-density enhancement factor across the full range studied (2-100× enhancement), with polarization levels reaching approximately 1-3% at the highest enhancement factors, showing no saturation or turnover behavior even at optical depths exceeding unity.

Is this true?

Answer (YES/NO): NO